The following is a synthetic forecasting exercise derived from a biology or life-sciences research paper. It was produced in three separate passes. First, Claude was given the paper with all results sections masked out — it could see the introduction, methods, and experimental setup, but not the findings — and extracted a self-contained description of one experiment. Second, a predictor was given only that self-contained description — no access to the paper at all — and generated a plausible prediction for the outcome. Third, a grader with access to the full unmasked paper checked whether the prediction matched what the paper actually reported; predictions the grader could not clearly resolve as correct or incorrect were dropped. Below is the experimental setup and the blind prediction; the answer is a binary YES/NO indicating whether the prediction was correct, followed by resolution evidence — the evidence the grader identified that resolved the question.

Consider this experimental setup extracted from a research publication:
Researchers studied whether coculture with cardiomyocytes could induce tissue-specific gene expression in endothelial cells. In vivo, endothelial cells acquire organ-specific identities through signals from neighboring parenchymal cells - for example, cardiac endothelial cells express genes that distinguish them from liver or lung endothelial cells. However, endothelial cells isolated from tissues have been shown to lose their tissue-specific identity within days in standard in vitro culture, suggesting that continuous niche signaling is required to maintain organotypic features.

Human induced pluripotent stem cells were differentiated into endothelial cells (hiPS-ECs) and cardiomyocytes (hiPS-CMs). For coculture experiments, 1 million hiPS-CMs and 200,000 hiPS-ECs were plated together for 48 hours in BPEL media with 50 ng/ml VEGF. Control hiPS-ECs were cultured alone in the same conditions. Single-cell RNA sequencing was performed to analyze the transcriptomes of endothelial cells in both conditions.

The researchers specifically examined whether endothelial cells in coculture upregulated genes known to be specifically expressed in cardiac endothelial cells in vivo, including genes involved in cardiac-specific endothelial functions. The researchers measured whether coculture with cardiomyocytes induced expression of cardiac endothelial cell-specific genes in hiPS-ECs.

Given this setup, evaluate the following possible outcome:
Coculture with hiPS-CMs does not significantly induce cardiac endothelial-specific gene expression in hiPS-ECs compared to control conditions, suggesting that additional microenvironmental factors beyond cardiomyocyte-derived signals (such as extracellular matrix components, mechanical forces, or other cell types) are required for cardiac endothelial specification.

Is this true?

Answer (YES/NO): NO